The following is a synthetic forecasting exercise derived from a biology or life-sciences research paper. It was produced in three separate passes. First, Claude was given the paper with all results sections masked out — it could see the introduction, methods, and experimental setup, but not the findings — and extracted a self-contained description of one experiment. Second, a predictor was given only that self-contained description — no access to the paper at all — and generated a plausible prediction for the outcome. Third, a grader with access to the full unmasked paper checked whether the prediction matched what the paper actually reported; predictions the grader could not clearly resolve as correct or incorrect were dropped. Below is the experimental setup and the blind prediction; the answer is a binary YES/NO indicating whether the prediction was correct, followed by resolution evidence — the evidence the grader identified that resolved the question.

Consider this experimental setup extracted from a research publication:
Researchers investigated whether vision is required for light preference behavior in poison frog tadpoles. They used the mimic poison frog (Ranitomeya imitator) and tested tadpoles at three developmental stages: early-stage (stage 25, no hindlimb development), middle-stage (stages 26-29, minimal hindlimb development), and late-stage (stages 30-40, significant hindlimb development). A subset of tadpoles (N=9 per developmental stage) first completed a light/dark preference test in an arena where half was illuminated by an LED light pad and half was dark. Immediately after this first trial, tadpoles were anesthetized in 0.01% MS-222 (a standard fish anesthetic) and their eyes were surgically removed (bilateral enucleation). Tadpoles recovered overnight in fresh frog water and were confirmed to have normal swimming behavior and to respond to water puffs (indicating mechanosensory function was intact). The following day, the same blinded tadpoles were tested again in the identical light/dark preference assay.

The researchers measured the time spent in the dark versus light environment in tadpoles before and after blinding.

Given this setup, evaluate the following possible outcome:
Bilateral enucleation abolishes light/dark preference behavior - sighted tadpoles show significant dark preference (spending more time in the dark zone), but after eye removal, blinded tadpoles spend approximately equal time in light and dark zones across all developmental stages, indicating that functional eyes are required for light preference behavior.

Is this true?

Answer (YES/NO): NO